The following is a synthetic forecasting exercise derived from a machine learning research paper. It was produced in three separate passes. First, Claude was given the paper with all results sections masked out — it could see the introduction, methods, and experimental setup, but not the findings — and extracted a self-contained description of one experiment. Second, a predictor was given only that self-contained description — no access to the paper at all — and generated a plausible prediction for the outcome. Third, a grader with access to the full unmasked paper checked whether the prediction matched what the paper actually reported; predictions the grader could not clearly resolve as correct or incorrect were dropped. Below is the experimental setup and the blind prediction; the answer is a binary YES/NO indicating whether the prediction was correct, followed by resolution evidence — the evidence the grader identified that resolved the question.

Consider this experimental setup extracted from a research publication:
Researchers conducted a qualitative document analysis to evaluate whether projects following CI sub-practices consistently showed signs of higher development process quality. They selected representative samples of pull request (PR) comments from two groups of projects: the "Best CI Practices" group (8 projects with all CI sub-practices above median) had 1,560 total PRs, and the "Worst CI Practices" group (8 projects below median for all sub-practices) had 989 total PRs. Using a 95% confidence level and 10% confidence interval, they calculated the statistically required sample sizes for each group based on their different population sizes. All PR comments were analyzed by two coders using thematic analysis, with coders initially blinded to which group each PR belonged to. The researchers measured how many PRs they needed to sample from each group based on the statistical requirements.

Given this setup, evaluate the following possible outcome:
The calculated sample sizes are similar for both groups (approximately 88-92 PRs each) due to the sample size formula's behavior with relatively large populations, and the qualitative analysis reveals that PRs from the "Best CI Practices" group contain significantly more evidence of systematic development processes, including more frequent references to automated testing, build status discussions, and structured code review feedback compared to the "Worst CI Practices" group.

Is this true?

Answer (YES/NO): NO